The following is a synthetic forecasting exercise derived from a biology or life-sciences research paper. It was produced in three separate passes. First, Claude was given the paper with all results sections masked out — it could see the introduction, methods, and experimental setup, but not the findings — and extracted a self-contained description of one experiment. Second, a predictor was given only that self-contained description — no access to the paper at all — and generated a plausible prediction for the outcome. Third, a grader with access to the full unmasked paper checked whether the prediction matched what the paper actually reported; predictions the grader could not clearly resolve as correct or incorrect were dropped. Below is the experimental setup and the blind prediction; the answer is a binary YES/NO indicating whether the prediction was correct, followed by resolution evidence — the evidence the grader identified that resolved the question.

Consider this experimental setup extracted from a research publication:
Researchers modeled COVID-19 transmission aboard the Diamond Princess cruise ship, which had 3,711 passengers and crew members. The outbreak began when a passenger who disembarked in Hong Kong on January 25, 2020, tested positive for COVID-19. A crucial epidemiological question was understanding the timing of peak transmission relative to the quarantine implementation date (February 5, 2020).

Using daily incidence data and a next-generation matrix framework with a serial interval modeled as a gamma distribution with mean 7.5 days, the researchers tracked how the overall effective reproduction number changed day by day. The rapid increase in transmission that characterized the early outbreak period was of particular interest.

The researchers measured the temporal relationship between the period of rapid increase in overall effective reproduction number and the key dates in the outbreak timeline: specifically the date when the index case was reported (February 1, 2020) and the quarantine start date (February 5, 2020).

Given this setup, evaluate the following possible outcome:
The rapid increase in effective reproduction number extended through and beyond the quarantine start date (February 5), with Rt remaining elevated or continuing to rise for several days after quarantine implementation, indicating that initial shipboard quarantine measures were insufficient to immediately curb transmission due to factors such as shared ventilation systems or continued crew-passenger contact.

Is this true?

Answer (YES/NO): YES